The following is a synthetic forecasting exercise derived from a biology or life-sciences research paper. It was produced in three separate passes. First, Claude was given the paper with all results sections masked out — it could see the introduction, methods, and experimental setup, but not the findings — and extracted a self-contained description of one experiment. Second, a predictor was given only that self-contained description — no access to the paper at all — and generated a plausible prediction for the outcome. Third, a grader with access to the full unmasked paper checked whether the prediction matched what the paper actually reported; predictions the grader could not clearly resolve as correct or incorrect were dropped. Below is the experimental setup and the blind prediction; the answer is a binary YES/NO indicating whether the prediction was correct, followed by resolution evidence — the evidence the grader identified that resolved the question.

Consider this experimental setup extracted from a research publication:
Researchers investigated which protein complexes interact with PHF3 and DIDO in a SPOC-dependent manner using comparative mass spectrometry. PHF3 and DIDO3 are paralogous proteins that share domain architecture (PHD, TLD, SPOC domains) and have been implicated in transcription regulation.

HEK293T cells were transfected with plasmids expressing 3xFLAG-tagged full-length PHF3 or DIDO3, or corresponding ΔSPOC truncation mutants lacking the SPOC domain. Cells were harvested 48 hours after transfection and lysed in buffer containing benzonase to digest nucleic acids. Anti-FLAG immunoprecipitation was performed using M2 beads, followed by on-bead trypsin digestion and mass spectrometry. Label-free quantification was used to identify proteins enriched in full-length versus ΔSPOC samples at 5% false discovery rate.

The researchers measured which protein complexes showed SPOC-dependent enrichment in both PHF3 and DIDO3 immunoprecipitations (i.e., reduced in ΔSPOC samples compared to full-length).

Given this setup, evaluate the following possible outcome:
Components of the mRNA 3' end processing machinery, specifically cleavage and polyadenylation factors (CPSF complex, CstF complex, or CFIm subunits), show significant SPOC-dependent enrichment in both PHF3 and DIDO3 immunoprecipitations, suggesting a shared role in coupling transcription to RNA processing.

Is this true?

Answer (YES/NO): NO